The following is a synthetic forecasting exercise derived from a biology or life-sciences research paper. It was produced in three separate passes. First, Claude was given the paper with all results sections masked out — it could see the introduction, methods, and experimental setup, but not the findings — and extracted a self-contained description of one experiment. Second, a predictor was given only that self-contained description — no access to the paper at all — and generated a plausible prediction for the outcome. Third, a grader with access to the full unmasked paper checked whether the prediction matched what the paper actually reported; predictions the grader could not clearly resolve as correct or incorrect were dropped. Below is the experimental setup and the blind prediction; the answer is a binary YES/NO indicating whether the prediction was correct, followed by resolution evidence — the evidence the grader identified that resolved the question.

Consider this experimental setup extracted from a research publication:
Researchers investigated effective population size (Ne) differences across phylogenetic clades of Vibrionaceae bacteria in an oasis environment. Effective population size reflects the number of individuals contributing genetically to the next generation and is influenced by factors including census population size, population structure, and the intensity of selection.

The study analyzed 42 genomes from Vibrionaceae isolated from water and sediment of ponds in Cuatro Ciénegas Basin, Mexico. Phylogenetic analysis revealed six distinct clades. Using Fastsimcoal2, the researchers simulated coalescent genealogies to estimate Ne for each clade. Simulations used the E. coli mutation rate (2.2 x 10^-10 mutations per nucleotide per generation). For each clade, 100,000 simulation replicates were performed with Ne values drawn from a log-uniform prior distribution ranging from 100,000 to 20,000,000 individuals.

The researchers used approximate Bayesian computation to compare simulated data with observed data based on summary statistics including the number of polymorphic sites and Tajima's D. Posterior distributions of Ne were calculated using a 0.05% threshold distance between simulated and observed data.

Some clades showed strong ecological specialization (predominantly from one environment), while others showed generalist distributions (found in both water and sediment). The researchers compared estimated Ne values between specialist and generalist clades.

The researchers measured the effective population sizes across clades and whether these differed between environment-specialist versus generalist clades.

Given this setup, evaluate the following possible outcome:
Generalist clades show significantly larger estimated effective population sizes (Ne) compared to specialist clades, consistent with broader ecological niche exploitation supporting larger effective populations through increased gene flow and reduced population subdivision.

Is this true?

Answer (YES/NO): NO